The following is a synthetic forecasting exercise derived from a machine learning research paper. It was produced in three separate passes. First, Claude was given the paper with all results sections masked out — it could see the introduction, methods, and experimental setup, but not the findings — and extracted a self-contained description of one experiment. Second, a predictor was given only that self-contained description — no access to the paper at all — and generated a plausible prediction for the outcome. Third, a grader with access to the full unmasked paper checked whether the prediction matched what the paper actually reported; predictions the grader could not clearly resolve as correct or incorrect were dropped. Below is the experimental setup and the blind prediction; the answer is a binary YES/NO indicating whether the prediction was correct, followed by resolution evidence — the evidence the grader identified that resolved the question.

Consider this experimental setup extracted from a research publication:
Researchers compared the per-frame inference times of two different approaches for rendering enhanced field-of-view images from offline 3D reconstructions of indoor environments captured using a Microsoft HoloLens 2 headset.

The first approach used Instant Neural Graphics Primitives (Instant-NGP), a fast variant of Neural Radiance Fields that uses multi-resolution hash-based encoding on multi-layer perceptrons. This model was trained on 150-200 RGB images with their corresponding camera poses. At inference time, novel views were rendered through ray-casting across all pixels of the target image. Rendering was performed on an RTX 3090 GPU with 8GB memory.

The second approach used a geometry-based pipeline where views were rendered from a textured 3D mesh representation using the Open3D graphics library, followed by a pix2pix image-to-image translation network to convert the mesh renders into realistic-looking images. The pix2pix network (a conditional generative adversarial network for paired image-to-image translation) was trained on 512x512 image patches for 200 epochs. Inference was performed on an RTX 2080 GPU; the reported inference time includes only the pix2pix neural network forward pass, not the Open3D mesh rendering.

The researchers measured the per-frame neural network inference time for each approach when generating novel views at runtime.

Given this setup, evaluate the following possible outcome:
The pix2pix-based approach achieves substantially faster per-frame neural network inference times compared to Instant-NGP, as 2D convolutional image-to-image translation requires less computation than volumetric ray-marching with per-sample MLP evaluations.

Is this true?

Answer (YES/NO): YES